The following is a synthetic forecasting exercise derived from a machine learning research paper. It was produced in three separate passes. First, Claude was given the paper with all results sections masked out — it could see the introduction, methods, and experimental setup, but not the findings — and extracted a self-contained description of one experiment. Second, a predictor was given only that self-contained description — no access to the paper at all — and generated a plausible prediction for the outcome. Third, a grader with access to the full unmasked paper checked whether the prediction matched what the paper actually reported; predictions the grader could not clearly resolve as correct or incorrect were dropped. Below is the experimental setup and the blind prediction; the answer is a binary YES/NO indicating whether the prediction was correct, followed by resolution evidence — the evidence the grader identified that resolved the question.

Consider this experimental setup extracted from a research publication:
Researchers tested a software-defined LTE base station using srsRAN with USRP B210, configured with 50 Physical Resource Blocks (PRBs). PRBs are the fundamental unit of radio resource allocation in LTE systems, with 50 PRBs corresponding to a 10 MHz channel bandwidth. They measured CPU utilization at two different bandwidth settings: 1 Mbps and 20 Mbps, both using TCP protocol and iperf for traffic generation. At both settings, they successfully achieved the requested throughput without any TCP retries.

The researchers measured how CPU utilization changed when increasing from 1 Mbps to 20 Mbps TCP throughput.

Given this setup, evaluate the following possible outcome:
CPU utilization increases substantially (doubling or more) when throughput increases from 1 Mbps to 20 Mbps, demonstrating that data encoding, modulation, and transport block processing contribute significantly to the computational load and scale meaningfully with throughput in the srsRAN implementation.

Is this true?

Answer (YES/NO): YES